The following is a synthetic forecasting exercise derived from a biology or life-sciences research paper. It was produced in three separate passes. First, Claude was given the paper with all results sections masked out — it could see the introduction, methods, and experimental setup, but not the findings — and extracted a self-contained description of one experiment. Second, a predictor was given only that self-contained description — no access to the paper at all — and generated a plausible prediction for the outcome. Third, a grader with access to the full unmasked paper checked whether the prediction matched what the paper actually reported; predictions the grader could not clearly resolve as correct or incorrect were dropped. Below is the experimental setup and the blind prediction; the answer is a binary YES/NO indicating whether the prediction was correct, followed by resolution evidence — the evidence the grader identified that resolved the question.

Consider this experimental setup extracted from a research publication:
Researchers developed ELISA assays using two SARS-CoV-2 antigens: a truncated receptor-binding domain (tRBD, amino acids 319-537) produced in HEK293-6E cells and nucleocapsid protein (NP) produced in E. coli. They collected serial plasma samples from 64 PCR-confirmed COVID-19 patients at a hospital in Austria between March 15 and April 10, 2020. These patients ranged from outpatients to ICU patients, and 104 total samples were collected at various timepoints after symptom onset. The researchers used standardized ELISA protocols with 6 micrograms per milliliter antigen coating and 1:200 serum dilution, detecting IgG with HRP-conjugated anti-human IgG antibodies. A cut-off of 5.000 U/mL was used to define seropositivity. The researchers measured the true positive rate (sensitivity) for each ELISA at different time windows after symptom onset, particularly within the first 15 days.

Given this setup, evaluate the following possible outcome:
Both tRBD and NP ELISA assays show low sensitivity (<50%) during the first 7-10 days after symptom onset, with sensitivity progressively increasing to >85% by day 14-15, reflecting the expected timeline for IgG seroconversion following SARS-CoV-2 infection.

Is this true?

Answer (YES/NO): NO